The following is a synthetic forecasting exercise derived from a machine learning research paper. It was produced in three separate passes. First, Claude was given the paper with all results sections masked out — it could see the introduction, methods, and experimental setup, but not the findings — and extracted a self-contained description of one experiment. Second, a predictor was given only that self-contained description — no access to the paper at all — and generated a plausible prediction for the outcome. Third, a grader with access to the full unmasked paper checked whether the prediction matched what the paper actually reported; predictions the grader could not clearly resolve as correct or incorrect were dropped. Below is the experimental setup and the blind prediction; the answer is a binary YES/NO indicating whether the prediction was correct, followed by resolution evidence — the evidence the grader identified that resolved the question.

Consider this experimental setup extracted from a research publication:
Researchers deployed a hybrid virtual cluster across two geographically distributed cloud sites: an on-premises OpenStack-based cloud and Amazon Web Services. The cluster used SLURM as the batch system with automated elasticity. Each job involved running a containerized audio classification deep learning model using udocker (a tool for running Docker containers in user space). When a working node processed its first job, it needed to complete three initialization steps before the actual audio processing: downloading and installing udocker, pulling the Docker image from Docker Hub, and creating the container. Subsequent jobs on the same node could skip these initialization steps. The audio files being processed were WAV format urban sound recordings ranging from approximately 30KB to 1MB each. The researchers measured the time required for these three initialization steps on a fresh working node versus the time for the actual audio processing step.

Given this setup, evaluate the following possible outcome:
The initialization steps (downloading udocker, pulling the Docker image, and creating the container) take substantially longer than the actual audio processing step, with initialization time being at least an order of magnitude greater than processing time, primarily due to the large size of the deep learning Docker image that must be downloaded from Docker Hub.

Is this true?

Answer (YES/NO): YES